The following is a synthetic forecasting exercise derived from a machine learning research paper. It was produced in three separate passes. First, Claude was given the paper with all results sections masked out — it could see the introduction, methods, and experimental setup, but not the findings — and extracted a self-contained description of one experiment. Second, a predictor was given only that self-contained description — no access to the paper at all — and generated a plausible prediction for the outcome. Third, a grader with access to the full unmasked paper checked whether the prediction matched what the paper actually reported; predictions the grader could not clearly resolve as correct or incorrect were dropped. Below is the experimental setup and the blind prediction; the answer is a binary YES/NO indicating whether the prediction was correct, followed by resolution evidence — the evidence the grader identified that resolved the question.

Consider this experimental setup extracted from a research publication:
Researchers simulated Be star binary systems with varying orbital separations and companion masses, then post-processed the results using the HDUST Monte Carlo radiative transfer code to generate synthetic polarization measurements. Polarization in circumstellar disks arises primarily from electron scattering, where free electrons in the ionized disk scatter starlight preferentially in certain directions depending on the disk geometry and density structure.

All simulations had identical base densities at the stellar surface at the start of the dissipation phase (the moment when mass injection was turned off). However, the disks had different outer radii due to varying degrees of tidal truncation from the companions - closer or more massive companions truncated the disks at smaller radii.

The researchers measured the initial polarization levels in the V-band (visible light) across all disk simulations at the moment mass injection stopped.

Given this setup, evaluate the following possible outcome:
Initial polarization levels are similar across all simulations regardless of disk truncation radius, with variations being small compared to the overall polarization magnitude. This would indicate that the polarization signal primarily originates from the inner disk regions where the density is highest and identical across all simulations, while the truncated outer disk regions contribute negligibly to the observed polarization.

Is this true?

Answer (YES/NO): YES